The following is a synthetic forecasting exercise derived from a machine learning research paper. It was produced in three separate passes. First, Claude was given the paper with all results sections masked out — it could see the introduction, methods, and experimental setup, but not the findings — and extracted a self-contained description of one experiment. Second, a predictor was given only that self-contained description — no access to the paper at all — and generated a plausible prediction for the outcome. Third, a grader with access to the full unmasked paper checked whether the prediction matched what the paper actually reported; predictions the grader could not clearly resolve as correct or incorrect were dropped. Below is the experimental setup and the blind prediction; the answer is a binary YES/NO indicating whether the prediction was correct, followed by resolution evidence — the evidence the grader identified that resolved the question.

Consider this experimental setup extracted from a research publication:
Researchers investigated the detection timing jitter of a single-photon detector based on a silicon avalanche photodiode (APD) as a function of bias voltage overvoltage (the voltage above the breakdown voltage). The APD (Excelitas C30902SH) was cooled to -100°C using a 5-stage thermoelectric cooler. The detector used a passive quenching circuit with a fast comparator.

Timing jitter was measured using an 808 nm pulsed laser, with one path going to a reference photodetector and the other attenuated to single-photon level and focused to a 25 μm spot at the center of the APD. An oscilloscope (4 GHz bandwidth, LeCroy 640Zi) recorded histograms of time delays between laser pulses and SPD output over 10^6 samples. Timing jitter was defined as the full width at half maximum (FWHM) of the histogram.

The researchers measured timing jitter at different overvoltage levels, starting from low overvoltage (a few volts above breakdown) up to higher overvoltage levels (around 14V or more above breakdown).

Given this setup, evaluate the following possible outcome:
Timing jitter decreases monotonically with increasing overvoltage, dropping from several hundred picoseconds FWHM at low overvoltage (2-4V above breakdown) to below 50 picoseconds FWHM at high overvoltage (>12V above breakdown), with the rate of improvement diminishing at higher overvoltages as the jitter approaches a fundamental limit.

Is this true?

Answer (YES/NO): NO